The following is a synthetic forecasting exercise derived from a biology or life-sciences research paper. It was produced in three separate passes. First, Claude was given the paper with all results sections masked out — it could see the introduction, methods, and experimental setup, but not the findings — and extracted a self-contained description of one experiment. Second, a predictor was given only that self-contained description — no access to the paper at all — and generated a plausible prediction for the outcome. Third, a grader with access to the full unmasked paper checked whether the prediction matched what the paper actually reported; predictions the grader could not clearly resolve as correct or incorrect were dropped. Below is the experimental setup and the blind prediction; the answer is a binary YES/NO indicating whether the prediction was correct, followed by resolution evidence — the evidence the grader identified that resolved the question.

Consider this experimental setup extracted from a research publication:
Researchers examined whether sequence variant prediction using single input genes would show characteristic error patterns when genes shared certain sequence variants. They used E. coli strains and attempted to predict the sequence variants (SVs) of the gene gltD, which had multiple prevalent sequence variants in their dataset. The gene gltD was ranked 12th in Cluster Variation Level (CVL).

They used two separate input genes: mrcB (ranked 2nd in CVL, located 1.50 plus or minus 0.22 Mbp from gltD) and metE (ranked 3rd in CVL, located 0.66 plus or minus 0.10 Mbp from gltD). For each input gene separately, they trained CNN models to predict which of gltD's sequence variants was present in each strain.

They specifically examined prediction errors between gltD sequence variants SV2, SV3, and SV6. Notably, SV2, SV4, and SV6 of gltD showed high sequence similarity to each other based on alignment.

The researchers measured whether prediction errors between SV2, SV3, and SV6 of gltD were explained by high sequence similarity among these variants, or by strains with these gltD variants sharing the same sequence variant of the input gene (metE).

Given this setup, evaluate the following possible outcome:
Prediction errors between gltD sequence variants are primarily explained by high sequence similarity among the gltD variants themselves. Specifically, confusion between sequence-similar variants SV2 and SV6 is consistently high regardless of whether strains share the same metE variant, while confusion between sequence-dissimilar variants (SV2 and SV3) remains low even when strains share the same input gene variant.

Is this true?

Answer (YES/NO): NO